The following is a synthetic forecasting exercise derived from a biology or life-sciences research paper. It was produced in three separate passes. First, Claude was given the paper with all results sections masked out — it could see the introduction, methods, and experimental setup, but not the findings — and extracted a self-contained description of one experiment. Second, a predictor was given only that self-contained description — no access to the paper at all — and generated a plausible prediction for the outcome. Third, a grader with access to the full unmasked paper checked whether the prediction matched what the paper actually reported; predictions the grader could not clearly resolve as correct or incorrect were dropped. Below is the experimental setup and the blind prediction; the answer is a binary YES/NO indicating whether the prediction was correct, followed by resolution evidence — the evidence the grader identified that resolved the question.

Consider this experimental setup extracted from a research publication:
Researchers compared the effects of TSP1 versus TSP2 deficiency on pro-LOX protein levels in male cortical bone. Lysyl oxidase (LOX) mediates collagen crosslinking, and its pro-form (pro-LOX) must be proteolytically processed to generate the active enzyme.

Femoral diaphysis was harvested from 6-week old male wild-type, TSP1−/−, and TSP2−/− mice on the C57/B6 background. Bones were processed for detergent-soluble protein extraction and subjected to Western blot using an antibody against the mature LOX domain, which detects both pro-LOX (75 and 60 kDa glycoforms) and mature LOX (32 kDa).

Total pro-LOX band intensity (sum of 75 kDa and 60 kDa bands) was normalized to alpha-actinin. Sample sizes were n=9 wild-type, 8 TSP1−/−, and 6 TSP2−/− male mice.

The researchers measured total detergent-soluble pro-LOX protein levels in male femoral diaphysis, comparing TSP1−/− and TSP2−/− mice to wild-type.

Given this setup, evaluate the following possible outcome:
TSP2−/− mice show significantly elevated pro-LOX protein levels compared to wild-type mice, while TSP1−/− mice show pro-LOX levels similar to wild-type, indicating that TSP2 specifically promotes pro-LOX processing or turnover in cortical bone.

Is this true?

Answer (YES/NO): NO